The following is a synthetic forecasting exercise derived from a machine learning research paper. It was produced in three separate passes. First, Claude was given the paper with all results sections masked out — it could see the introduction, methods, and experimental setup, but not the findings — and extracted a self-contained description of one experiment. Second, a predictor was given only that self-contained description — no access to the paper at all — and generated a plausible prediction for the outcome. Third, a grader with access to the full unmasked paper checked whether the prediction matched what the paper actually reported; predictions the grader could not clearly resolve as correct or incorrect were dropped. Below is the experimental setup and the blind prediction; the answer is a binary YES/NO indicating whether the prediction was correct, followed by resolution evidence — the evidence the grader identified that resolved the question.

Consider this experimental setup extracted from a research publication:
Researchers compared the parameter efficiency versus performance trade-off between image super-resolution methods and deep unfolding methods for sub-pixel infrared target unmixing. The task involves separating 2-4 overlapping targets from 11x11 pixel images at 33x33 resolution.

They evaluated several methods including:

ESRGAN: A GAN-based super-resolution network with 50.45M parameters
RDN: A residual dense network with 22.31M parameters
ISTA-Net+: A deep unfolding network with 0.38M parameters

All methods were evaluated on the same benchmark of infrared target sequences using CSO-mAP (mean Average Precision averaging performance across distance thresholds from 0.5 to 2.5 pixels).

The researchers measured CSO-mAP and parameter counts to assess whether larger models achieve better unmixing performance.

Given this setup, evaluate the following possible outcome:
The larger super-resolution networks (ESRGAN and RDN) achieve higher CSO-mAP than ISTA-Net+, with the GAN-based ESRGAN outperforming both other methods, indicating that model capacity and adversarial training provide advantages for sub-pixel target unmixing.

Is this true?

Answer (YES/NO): NO